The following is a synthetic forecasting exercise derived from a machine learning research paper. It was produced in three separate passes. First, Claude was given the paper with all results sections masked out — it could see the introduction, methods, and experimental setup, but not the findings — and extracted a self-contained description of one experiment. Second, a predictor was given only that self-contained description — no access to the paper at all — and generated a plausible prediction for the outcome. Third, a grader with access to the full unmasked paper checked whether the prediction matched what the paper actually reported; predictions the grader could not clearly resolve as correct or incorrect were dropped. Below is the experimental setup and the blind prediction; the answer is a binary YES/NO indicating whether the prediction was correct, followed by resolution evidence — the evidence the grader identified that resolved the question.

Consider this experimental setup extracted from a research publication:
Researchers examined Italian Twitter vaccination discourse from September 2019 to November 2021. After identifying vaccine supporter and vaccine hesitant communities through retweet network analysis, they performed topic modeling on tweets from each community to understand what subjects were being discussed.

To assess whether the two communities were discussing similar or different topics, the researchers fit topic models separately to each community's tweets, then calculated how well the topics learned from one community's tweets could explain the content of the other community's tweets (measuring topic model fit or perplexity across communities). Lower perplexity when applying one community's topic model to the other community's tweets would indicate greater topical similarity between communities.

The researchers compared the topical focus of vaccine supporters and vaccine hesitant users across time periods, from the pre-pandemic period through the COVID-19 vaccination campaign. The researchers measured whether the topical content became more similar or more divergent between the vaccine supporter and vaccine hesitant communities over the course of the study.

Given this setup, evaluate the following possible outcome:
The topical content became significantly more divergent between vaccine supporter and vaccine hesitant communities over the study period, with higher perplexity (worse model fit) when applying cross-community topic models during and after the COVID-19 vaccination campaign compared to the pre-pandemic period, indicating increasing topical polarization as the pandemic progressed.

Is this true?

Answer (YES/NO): NO